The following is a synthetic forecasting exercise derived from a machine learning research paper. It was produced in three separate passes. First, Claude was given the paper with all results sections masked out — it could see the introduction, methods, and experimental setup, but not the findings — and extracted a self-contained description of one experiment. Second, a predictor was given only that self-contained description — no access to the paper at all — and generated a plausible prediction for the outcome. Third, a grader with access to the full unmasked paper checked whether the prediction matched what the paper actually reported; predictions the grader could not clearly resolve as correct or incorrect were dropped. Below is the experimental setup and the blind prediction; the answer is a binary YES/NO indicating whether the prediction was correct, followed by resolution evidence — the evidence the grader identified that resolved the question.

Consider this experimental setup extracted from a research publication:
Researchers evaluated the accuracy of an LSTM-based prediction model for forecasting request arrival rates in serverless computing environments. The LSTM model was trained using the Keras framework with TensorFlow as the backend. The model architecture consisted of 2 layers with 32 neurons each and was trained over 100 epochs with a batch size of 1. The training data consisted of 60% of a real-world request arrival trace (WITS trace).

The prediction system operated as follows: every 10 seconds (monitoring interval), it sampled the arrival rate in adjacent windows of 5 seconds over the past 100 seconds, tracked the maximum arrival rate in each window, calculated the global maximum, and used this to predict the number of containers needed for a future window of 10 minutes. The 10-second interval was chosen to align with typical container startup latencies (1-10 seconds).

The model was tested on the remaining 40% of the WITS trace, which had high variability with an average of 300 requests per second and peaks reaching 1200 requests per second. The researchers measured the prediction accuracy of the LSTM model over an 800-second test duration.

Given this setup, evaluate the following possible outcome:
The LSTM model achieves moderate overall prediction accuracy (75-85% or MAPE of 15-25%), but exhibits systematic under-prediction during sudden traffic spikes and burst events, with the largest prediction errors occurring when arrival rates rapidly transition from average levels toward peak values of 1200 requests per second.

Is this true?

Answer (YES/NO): NO